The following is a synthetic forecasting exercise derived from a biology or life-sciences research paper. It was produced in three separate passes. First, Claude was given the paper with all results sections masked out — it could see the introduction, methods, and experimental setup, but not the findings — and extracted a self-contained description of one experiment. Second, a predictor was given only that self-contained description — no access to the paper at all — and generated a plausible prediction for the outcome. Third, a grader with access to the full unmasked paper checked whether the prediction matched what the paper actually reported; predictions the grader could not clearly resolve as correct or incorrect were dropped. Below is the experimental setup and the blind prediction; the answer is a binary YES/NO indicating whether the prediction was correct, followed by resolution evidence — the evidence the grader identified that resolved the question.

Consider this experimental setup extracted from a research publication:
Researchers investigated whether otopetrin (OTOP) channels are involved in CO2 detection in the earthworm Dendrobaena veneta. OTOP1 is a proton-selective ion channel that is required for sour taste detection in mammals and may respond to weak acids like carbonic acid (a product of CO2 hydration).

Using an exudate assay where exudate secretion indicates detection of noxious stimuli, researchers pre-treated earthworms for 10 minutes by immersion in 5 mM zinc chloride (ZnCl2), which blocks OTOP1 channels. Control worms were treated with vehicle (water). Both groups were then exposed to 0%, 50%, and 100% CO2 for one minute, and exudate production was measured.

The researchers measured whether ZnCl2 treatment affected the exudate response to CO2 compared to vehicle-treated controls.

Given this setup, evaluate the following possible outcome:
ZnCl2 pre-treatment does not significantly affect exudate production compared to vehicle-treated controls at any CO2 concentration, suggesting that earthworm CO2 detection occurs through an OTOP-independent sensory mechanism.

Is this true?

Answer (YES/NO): YES